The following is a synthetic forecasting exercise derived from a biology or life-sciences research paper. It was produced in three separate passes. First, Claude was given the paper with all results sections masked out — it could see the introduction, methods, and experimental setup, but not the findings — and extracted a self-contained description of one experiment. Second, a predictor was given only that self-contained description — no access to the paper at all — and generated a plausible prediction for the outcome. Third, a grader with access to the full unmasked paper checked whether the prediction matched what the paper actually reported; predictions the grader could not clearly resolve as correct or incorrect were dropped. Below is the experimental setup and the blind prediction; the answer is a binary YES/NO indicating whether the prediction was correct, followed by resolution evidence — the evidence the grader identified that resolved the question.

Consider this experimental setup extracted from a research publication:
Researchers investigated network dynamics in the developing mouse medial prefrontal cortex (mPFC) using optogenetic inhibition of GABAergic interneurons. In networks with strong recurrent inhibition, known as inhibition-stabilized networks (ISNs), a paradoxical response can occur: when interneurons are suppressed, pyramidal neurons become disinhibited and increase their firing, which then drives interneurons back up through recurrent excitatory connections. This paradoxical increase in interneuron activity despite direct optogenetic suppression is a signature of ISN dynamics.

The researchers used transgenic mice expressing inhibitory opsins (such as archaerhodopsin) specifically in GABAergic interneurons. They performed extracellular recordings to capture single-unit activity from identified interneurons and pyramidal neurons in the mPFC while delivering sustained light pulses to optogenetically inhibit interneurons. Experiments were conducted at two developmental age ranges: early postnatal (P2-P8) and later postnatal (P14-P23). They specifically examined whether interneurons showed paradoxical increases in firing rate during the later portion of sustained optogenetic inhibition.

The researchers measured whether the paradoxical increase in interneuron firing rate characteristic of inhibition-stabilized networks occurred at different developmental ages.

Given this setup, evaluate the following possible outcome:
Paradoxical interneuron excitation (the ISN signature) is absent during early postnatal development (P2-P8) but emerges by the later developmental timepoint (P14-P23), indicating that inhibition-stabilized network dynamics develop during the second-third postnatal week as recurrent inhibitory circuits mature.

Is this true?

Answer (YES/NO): NO